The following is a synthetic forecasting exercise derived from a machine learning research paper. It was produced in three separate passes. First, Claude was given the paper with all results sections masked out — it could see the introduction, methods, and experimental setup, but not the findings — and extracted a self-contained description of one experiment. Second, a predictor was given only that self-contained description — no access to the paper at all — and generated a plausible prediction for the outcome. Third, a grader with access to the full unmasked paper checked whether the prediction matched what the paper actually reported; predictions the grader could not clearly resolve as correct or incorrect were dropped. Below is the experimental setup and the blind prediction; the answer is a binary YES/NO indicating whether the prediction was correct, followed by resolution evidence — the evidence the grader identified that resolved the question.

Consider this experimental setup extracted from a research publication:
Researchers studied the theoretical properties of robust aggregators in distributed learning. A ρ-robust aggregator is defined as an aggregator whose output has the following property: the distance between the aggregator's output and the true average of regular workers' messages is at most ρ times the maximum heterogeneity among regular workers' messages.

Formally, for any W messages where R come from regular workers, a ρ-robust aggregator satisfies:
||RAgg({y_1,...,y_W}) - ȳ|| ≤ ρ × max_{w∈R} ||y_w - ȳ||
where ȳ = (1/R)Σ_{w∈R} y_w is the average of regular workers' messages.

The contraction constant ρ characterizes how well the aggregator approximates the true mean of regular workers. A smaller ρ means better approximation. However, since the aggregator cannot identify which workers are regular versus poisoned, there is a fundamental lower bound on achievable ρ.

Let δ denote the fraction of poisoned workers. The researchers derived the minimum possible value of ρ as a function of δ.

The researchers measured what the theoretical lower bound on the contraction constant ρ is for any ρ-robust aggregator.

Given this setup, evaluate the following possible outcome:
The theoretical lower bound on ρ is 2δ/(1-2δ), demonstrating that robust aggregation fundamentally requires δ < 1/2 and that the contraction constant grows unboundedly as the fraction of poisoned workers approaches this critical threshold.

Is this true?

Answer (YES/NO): NO